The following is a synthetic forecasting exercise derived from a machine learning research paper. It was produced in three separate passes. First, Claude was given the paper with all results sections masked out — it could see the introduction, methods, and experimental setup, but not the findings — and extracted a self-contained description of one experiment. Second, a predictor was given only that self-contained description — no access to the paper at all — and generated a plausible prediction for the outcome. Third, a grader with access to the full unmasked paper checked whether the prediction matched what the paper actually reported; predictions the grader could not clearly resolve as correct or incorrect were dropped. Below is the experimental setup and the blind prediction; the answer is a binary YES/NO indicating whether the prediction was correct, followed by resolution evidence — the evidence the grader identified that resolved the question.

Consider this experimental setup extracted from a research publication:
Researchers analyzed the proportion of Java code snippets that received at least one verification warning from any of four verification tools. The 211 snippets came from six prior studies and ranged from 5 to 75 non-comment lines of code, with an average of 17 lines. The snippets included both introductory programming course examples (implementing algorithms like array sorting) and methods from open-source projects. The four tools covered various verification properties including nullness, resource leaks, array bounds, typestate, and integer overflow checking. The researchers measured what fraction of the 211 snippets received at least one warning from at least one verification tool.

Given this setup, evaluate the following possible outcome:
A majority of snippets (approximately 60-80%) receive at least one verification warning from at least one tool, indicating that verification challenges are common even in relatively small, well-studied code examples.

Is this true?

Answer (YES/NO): NO